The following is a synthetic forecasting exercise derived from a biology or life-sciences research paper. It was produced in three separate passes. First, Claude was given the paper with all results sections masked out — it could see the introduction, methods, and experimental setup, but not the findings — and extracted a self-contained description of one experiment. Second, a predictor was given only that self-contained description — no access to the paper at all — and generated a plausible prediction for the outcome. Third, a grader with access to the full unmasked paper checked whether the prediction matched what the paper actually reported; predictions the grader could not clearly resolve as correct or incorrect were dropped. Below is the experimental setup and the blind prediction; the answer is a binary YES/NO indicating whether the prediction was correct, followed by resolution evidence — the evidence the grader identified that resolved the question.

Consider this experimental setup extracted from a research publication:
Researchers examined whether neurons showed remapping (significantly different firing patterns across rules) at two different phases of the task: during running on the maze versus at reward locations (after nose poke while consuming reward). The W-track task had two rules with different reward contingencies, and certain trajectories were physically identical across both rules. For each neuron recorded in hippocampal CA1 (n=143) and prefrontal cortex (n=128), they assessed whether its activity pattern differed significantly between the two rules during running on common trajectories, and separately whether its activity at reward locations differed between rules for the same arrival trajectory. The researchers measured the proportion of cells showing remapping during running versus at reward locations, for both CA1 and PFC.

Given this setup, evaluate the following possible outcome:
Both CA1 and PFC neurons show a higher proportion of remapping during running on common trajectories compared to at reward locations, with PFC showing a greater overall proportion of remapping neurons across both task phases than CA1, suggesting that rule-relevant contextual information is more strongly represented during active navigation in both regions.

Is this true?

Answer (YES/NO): NO